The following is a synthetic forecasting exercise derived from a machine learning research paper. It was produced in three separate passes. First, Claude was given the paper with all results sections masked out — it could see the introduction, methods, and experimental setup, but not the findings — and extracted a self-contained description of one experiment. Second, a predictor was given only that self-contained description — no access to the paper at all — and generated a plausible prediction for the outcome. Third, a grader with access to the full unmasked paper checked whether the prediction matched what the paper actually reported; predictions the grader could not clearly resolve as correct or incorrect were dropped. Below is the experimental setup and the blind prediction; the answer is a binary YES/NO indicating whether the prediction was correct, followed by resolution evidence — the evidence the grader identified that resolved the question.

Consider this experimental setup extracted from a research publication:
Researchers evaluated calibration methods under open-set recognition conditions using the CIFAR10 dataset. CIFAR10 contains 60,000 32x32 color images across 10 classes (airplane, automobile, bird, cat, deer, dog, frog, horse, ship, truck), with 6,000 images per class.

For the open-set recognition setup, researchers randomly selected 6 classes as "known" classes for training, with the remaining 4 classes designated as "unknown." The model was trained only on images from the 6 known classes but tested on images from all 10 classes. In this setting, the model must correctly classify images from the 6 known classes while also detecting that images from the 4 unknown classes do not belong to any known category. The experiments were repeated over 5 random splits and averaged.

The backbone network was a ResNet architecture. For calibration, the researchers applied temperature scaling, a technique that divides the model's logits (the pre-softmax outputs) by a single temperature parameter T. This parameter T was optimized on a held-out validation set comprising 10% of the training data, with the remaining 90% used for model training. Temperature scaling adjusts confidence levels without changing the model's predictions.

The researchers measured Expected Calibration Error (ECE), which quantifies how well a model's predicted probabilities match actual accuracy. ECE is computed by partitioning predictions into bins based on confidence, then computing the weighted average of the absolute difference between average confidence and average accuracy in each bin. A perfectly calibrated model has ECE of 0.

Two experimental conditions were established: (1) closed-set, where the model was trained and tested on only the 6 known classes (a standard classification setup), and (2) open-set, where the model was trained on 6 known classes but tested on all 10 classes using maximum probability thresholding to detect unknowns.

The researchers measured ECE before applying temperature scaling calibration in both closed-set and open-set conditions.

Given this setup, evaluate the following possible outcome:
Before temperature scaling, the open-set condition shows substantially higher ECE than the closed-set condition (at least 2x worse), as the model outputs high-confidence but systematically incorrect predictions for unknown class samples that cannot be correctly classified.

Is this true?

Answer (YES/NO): YES